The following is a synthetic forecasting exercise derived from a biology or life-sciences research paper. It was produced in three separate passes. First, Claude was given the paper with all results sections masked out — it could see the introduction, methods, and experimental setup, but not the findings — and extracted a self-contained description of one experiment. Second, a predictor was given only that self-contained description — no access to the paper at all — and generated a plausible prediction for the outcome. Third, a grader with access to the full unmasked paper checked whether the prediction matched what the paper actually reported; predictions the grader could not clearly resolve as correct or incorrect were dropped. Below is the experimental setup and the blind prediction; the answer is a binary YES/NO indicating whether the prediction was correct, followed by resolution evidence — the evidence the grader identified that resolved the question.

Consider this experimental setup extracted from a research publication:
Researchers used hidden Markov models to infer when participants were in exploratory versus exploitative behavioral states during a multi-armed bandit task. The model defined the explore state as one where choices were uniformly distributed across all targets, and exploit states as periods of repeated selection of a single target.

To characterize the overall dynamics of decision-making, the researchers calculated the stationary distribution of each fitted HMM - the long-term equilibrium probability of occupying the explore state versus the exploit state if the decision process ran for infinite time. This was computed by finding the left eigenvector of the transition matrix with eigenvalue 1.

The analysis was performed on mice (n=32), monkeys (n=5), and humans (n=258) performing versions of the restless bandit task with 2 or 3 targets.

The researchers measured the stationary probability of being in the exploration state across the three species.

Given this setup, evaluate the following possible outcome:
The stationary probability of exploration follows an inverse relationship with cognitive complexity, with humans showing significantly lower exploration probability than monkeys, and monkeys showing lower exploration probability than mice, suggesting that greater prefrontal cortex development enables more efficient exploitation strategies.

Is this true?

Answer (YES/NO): NO